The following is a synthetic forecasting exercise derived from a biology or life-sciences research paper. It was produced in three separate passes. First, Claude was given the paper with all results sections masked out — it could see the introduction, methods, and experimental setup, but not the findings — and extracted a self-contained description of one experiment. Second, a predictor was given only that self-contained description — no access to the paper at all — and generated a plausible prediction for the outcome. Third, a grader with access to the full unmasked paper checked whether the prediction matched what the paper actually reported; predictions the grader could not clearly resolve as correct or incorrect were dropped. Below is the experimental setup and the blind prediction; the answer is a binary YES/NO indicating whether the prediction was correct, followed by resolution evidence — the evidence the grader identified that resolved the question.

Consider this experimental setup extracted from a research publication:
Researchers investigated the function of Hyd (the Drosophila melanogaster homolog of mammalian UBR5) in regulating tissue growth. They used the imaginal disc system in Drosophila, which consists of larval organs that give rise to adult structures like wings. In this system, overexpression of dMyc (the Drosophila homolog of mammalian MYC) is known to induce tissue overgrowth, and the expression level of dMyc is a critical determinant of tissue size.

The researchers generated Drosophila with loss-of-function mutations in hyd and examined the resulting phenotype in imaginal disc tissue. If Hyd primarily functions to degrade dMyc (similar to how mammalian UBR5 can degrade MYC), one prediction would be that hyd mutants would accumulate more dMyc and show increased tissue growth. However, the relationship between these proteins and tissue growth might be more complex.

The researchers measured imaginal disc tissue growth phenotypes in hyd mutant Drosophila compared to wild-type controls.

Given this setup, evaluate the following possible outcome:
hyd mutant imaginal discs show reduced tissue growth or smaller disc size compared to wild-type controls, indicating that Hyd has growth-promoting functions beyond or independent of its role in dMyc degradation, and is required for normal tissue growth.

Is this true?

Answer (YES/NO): NO